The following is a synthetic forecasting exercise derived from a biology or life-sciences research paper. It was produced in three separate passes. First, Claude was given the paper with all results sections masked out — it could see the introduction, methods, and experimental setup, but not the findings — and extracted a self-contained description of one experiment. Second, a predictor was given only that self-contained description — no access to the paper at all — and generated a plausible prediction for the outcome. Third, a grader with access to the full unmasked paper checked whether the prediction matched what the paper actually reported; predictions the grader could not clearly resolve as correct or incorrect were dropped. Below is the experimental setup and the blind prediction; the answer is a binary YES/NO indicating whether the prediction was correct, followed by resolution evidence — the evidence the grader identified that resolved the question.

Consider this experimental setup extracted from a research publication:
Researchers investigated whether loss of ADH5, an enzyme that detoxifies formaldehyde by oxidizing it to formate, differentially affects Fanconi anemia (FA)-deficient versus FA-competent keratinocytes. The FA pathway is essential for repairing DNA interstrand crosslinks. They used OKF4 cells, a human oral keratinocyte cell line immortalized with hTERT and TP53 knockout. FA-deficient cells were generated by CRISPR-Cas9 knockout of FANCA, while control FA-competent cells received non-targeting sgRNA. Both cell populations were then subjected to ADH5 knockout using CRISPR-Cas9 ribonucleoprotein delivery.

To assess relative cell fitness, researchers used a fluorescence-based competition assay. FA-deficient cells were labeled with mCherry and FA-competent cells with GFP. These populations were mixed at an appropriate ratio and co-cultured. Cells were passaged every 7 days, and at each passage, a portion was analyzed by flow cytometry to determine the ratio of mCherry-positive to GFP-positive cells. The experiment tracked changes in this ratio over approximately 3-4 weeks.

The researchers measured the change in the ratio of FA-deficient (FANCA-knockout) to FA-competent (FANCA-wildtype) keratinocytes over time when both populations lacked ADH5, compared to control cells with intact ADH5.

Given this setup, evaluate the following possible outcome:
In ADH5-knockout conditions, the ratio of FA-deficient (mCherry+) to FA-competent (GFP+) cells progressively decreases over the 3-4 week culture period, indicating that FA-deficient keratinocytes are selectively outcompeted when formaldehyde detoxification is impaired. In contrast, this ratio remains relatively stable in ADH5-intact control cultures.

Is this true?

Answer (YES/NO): YES